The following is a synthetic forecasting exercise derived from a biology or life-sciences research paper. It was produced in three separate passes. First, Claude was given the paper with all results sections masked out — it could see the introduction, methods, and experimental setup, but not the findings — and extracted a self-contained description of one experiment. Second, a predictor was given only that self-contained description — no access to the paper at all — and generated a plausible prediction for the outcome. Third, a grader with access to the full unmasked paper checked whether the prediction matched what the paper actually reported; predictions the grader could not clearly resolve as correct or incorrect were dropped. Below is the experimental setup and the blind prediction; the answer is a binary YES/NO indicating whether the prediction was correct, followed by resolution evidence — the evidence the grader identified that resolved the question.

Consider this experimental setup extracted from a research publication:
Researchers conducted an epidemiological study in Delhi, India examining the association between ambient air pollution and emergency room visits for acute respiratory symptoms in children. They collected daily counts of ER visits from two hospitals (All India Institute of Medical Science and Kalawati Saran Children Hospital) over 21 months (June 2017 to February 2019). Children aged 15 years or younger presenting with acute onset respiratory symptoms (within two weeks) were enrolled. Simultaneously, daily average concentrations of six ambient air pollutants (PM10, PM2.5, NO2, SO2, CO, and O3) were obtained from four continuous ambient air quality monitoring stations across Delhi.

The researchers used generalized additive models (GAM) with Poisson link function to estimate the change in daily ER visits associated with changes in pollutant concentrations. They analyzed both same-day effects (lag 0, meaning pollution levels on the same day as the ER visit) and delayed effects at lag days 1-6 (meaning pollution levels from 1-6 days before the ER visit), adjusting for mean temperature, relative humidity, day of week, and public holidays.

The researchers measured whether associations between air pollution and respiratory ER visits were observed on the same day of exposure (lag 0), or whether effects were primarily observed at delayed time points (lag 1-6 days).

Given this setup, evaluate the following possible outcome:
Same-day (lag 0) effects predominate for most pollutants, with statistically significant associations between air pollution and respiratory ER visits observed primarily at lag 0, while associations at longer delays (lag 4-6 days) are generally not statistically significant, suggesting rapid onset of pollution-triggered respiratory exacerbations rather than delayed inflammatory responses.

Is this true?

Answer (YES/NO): NO